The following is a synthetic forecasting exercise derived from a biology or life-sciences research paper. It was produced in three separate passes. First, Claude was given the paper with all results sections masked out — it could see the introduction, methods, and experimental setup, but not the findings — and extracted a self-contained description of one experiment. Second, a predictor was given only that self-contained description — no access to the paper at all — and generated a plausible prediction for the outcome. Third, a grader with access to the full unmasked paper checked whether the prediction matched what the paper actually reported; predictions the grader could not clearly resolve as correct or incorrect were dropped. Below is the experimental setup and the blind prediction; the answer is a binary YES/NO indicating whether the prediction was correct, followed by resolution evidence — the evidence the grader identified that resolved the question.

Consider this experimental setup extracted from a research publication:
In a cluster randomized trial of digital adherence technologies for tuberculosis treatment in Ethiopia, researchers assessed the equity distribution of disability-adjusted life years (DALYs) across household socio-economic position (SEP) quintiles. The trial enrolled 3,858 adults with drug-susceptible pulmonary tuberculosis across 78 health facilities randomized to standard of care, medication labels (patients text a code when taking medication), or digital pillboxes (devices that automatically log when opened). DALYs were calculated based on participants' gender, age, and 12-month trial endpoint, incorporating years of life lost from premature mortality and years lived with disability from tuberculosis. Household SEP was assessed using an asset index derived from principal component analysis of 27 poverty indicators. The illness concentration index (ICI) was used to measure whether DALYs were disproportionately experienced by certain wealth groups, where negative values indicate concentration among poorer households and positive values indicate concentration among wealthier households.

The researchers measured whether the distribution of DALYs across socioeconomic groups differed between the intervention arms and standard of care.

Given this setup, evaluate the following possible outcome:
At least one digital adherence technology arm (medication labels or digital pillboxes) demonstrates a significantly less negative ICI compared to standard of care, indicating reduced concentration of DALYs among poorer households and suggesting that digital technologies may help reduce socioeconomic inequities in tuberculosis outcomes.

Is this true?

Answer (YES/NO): NO